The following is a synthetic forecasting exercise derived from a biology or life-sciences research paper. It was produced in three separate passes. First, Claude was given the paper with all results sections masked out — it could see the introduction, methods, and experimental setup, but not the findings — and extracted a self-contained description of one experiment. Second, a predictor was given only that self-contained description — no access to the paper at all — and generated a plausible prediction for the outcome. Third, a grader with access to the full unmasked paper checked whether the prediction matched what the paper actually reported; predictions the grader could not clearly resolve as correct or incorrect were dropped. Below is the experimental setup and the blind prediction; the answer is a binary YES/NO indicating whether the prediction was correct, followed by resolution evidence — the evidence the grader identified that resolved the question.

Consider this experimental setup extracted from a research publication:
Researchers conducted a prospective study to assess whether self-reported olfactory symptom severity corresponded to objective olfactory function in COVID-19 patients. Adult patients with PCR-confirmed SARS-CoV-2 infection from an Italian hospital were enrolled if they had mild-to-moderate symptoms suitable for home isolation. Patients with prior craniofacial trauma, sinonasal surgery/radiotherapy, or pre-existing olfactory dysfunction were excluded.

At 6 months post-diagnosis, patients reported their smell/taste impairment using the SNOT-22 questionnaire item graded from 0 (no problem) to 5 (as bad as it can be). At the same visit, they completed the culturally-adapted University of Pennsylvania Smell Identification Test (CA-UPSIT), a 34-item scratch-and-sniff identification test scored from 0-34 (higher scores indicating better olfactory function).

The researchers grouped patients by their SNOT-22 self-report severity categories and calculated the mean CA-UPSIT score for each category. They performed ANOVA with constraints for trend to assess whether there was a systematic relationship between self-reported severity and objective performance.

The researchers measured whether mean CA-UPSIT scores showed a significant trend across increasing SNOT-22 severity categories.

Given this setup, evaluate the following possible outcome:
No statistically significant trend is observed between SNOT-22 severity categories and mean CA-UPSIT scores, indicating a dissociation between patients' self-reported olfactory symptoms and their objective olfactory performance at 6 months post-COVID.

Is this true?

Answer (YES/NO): NO